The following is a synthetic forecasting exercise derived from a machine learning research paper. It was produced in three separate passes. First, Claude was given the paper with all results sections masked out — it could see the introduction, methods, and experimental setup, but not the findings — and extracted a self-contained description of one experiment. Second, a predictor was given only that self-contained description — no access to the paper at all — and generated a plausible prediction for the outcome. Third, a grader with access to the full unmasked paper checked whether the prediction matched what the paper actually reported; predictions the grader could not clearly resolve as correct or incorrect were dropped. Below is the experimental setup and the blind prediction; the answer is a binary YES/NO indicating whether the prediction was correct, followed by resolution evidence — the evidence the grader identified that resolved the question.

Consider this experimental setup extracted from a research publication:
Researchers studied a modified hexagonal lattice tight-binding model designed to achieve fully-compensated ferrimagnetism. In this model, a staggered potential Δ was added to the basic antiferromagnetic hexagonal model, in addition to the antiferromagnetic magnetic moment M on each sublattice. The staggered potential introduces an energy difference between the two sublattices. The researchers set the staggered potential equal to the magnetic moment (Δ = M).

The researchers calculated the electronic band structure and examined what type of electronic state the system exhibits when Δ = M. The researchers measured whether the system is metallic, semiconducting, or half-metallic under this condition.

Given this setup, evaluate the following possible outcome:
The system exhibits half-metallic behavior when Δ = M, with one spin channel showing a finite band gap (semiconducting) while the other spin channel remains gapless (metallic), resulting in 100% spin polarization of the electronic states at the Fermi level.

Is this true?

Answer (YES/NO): YES